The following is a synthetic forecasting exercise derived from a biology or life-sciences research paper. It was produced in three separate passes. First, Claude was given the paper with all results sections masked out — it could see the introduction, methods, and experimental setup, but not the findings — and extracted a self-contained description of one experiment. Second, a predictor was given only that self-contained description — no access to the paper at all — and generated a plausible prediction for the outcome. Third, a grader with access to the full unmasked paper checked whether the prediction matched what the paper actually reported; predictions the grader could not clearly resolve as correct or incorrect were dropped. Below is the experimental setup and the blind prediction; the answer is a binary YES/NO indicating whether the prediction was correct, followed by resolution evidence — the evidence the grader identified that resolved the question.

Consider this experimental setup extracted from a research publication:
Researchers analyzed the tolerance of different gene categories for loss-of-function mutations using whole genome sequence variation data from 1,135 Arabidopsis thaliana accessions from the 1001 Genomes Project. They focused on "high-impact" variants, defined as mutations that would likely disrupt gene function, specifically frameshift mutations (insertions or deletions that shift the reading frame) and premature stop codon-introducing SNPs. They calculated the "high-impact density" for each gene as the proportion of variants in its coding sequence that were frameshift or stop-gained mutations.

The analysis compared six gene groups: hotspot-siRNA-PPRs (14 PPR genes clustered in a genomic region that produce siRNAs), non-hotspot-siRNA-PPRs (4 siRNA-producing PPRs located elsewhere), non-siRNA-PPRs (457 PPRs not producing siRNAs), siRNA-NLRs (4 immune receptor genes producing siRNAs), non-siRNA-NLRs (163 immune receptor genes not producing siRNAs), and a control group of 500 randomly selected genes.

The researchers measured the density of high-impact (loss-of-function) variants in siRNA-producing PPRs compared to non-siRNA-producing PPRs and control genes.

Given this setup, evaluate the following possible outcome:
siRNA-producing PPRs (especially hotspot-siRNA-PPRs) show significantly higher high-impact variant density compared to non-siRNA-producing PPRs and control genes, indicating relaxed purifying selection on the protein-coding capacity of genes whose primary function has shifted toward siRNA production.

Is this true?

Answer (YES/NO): YES